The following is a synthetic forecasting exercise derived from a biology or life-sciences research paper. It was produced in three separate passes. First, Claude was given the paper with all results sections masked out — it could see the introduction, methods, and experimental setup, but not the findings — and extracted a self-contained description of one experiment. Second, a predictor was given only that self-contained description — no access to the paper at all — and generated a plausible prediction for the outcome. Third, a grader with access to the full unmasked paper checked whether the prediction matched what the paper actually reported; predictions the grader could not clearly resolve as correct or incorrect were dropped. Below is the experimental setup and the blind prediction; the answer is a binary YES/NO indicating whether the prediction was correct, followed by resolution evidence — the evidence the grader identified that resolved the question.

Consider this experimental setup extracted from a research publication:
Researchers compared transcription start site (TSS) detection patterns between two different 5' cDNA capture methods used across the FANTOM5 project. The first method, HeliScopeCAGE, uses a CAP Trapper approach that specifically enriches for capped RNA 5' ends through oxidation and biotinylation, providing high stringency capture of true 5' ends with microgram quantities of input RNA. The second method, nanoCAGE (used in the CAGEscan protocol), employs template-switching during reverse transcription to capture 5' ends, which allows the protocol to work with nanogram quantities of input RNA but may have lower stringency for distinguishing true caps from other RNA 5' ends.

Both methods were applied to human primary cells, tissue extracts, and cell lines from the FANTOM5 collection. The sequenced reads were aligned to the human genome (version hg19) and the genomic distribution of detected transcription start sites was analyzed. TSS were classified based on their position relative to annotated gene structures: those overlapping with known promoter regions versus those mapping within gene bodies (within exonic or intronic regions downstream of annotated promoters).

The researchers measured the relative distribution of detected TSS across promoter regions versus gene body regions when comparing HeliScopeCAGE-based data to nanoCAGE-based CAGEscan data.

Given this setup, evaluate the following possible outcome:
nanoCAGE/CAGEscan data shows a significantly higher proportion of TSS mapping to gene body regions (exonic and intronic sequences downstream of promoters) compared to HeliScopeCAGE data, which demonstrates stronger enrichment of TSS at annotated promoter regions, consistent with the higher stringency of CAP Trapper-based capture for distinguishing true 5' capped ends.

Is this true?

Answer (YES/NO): YES